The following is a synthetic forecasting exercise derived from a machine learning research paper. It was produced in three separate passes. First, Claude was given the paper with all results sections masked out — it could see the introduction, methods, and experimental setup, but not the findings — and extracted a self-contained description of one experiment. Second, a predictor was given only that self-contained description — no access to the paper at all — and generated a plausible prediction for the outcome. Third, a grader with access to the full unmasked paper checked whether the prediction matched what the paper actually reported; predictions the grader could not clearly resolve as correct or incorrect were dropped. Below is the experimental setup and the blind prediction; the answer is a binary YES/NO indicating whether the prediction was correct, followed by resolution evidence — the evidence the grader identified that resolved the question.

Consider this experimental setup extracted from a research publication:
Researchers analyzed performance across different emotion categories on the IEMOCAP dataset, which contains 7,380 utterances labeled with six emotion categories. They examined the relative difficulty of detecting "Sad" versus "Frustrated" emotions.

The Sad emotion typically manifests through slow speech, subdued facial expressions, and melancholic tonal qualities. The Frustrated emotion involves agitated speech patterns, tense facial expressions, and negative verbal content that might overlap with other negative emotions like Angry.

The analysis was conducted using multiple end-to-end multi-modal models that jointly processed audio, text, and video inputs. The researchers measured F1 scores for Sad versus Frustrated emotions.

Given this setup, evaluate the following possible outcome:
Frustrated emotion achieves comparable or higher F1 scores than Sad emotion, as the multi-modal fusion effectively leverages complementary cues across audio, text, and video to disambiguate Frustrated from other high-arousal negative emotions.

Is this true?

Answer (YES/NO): NO